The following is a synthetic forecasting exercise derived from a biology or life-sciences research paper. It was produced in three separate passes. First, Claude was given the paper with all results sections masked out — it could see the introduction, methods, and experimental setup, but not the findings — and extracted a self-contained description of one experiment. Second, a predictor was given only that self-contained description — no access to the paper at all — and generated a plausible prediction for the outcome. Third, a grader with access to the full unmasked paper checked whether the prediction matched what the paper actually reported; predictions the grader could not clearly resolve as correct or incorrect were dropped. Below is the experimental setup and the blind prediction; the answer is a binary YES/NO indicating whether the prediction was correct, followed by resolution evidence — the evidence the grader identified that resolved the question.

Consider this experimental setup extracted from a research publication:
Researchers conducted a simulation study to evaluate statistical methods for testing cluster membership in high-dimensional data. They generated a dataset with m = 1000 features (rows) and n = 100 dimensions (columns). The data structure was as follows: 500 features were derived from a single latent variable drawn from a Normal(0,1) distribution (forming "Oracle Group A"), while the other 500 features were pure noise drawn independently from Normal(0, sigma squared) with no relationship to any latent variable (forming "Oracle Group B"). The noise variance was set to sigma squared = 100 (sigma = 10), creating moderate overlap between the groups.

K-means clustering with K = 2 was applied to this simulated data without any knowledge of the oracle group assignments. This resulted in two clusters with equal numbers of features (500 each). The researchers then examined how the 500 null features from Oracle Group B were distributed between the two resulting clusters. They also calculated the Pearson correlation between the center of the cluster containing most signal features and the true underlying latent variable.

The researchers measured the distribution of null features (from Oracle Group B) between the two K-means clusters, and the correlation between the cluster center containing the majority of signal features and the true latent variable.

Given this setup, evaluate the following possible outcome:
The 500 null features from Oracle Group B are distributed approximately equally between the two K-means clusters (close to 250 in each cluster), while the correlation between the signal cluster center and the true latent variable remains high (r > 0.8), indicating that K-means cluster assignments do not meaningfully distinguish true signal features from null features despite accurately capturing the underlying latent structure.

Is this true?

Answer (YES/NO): NO